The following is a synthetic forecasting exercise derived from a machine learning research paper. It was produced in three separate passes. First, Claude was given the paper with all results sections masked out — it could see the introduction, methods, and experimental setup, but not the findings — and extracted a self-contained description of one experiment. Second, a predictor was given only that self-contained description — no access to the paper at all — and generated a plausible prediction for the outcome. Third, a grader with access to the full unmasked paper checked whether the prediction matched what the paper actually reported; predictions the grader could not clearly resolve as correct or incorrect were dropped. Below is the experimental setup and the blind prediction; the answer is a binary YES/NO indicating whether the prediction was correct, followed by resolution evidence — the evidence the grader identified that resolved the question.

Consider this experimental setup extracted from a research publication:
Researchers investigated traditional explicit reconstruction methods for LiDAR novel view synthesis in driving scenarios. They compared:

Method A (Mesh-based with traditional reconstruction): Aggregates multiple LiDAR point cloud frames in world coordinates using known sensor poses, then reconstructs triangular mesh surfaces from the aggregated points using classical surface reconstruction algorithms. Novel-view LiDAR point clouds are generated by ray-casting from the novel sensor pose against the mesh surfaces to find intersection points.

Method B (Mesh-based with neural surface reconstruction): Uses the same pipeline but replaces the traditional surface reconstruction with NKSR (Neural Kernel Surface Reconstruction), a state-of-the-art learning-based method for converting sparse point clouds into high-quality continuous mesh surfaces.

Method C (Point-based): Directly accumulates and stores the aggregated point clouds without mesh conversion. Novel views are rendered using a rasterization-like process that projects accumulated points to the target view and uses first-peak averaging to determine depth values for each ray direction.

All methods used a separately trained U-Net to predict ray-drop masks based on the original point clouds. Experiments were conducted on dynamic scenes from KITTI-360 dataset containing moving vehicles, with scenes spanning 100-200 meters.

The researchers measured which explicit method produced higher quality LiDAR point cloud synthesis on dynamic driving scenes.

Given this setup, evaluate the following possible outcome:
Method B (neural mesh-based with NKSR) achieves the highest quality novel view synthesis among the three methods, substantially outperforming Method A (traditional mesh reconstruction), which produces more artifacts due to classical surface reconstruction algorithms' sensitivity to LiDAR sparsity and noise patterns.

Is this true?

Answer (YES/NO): NO